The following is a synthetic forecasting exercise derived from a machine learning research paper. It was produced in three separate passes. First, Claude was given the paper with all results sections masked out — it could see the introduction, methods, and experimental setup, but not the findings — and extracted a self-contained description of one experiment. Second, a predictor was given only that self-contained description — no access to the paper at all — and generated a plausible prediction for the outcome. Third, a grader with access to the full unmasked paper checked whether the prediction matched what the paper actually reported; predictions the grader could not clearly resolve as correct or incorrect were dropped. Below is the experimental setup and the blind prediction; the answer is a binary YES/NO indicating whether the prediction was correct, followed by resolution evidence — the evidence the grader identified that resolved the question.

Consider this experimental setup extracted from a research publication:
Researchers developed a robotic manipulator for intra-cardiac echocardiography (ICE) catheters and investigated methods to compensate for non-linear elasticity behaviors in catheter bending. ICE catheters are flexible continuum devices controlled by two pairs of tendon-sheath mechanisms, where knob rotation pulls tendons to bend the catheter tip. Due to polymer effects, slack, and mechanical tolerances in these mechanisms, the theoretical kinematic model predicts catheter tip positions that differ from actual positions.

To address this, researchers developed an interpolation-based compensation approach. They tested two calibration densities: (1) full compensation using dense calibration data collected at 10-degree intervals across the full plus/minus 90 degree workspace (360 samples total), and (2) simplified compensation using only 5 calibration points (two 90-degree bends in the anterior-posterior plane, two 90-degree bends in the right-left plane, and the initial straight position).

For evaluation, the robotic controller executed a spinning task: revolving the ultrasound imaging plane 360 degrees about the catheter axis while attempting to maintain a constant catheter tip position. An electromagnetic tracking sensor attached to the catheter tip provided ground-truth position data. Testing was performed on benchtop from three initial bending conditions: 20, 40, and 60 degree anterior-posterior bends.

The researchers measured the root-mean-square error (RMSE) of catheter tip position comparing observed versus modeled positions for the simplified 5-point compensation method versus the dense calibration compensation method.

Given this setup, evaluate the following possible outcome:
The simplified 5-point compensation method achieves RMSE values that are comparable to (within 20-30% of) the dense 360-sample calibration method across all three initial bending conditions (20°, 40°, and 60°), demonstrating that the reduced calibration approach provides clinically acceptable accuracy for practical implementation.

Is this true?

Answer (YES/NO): NO